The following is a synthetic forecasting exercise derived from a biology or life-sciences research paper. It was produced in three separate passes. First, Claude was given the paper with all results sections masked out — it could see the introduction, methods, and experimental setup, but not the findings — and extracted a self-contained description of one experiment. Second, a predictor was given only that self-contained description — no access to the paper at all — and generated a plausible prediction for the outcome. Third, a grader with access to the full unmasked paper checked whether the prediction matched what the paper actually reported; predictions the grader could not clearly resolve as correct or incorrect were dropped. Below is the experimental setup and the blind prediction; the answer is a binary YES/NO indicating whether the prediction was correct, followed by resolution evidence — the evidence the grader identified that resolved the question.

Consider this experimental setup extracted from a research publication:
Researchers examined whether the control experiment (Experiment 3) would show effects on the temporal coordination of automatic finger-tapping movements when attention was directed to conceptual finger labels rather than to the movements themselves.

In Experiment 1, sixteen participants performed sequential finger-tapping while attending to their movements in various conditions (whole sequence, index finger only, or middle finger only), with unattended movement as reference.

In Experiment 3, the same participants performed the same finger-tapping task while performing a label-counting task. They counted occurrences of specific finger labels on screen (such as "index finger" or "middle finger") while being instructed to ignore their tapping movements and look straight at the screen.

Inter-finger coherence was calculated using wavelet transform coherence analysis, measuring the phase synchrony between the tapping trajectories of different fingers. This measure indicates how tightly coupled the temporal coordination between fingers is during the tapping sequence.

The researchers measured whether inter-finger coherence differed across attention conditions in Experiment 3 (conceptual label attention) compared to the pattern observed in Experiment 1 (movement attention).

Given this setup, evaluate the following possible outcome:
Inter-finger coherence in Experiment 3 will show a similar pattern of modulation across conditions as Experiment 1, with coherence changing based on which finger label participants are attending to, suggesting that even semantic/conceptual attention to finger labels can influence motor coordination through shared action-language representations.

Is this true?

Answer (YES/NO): NO